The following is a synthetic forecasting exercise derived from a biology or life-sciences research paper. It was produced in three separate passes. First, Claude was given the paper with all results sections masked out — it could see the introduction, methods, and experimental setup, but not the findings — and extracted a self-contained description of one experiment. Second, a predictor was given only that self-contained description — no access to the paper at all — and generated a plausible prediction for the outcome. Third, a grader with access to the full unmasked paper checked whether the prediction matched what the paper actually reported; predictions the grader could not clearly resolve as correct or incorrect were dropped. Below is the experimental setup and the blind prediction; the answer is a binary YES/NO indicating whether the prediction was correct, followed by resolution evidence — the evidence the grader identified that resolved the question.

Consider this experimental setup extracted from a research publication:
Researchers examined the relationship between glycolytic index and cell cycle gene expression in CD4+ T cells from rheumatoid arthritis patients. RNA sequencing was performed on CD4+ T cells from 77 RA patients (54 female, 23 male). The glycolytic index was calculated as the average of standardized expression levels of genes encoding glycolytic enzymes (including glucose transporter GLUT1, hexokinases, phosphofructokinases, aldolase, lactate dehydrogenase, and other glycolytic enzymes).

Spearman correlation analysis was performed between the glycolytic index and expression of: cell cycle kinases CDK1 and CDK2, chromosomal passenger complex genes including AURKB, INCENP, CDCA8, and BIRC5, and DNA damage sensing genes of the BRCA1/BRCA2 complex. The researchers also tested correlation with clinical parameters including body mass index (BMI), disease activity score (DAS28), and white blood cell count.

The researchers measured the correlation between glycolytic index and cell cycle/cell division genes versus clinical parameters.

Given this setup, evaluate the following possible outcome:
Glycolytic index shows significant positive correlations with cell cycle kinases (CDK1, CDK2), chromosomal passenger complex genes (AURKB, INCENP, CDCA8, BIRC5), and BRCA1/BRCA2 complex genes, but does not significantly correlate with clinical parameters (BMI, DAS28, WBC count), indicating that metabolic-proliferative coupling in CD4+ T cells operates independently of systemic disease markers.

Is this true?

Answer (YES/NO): YES